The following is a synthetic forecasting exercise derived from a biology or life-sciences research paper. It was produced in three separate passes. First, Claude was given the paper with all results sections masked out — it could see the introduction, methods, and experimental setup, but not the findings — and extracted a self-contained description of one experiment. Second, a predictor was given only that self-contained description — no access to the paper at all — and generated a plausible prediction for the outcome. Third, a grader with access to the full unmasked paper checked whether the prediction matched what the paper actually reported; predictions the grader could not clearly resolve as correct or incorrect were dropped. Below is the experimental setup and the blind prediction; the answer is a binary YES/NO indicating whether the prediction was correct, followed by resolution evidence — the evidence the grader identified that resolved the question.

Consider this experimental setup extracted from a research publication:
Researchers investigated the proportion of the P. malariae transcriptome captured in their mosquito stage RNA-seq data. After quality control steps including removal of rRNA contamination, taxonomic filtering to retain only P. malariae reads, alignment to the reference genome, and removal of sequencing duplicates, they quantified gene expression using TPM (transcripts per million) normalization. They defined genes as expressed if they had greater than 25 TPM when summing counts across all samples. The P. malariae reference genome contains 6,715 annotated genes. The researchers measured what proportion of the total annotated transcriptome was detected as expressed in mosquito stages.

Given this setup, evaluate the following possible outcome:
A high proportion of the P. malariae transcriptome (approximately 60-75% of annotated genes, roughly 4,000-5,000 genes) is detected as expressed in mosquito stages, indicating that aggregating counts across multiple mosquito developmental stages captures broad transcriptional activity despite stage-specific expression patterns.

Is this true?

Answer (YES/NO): NO